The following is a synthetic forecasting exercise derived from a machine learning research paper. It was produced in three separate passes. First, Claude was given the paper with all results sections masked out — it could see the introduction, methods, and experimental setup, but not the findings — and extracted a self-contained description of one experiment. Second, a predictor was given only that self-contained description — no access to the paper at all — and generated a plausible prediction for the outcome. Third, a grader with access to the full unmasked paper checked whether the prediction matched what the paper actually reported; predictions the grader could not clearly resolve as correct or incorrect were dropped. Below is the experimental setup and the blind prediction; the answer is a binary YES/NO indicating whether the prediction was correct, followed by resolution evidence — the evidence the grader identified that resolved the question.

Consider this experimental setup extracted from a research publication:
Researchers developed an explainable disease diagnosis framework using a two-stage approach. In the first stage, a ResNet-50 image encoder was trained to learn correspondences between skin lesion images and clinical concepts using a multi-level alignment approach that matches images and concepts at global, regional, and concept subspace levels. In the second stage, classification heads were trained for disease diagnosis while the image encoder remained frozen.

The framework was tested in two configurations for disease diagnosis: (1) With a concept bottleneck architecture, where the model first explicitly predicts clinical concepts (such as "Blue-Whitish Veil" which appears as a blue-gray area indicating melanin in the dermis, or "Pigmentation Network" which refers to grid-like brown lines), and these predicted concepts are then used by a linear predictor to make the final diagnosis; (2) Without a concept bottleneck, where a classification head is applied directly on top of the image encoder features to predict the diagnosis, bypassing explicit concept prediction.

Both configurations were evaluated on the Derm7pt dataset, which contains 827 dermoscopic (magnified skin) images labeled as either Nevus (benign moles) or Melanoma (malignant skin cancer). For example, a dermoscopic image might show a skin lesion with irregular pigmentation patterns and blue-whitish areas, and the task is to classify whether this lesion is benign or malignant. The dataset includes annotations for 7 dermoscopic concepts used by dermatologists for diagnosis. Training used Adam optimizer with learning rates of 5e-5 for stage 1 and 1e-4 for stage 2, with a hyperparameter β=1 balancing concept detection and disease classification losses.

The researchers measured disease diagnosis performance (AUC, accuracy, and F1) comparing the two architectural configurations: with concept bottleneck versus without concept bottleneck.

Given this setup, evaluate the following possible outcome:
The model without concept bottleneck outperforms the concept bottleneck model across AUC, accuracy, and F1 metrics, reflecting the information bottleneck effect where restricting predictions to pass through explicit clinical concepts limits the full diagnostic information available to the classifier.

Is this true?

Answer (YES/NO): YES